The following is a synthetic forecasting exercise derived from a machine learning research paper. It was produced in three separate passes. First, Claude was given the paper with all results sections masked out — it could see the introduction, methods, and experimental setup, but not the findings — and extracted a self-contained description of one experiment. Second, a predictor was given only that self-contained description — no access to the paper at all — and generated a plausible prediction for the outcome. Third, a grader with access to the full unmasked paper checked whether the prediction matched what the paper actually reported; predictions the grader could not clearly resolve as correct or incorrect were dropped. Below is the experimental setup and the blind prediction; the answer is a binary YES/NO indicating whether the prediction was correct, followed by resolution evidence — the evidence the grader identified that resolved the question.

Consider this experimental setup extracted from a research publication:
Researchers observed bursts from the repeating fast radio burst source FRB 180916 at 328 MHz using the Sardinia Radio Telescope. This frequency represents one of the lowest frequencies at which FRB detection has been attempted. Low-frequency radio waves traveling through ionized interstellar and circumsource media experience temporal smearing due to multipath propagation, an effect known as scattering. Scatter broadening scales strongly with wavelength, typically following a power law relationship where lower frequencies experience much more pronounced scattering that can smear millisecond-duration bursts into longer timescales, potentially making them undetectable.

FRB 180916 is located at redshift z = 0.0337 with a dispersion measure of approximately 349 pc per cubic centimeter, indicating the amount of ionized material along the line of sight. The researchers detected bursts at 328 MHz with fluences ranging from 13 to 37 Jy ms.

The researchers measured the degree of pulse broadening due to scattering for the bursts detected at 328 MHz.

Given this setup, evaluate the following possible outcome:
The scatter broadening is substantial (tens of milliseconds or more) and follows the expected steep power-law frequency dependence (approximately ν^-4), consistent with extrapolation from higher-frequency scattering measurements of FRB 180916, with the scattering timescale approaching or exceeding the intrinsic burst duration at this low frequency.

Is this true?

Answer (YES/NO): NO